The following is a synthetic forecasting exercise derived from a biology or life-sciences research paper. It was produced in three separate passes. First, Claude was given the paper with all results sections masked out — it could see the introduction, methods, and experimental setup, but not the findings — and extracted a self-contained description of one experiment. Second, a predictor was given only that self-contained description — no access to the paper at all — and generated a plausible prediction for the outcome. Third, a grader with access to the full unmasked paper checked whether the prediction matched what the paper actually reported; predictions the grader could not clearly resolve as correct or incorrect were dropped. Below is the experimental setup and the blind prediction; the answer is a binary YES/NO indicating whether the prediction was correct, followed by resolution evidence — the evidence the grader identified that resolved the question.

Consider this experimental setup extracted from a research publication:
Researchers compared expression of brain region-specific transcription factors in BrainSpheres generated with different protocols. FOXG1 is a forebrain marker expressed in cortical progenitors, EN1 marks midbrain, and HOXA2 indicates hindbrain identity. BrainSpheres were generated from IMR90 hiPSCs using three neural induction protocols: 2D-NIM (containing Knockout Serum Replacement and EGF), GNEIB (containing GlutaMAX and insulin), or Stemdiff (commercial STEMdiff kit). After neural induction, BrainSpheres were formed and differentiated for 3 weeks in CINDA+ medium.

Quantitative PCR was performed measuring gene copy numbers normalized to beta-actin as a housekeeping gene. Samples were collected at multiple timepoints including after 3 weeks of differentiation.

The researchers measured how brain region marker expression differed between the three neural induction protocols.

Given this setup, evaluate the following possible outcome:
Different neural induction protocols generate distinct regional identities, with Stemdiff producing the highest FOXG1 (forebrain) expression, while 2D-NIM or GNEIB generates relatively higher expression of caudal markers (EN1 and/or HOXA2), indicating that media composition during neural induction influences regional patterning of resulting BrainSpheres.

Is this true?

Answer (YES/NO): NO